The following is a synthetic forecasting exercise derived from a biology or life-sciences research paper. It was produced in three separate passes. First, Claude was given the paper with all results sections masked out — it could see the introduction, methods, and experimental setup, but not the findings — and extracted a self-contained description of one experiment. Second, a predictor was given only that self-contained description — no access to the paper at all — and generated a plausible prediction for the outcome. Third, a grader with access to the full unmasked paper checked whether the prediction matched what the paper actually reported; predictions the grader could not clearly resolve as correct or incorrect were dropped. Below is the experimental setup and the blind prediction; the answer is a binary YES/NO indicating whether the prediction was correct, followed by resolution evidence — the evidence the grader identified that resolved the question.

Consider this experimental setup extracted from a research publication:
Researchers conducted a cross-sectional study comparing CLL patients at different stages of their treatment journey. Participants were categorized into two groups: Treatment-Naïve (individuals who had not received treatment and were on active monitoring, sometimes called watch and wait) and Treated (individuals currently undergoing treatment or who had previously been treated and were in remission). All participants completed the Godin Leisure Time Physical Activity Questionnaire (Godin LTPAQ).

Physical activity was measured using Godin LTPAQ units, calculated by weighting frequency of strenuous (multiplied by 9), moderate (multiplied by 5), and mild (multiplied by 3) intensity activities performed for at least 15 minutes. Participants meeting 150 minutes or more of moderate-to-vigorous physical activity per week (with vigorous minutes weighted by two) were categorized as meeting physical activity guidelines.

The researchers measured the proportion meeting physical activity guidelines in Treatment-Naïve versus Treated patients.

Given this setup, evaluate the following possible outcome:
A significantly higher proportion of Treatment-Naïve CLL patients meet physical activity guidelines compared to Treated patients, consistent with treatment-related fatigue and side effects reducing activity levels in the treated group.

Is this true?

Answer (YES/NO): YES